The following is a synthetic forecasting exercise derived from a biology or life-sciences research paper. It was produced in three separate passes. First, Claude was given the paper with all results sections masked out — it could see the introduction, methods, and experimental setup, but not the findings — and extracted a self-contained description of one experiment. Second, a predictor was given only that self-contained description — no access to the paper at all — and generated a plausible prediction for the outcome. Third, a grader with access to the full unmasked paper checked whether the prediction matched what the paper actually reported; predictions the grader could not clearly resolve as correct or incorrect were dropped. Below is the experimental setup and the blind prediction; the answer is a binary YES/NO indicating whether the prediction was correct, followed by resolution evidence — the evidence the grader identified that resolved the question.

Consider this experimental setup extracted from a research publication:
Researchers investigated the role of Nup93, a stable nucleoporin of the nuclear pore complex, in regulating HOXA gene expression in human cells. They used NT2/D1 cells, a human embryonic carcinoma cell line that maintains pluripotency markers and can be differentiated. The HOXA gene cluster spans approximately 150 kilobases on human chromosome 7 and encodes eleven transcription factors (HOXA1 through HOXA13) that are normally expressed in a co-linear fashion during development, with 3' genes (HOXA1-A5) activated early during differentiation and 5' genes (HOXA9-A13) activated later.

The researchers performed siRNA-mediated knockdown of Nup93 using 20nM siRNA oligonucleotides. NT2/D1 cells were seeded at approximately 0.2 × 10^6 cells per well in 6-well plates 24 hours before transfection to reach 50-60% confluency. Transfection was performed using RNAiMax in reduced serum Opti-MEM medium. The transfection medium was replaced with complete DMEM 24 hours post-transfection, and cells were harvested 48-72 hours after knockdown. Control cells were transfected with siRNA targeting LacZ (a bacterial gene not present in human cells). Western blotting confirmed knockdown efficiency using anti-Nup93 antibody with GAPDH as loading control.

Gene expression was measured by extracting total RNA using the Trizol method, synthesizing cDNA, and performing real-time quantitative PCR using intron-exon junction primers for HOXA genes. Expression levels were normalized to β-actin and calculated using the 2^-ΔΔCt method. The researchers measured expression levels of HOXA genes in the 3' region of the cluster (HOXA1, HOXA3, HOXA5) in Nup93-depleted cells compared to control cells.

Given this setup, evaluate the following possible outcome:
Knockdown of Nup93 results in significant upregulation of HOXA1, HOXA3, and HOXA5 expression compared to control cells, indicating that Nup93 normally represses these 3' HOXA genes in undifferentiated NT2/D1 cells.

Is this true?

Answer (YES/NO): NO